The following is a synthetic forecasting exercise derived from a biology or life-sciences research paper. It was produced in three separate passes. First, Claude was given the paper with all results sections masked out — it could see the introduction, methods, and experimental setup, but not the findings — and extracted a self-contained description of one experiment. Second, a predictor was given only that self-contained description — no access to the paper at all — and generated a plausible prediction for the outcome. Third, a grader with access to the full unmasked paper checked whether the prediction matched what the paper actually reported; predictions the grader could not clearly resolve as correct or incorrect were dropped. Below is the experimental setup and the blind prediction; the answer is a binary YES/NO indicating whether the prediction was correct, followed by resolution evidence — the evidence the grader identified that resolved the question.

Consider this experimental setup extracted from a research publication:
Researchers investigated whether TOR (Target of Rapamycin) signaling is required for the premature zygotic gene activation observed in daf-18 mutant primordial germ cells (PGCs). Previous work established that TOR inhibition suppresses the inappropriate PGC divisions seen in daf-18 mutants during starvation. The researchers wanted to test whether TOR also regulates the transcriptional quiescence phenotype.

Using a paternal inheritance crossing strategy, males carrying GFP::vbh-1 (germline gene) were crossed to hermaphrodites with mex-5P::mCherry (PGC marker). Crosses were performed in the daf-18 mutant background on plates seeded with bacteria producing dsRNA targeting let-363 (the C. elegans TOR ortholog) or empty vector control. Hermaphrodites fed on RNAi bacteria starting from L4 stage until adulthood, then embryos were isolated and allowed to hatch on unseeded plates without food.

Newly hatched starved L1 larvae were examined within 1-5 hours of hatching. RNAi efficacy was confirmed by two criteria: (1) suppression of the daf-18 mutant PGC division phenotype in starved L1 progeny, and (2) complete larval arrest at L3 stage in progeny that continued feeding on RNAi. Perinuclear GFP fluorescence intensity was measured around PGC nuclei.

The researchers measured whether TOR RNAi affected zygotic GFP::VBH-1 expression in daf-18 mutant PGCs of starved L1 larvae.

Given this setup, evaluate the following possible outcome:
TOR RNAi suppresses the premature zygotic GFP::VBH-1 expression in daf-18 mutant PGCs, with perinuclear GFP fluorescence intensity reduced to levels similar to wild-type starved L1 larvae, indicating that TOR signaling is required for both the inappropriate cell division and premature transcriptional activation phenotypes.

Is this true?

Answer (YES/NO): NO